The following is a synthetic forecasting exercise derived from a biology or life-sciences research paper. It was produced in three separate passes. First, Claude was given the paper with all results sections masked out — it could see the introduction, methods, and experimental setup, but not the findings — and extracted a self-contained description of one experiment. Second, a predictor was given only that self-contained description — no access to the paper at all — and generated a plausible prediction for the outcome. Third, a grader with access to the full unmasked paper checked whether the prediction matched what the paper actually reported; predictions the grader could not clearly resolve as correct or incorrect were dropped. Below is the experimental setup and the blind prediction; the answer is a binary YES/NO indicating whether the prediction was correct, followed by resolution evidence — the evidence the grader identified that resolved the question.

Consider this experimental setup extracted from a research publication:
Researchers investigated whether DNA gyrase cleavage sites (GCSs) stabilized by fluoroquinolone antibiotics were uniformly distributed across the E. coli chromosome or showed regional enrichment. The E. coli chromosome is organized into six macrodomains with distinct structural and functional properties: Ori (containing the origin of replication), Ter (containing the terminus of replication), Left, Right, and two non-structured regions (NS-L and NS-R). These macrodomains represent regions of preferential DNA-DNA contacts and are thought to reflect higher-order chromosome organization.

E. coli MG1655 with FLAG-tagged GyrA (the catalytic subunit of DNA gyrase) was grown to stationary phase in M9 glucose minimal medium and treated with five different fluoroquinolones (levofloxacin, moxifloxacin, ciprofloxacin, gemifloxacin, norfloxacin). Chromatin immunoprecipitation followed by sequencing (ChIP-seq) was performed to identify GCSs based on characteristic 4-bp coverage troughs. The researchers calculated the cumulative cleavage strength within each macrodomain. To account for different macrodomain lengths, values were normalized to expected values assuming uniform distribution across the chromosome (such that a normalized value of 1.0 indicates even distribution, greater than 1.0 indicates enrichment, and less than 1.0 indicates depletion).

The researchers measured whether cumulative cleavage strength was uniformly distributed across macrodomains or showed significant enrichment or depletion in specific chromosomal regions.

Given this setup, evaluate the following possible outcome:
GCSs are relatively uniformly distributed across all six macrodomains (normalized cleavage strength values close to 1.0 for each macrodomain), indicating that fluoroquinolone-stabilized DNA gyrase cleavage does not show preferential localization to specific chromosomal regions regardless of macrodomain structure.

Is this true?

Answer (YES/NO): YES